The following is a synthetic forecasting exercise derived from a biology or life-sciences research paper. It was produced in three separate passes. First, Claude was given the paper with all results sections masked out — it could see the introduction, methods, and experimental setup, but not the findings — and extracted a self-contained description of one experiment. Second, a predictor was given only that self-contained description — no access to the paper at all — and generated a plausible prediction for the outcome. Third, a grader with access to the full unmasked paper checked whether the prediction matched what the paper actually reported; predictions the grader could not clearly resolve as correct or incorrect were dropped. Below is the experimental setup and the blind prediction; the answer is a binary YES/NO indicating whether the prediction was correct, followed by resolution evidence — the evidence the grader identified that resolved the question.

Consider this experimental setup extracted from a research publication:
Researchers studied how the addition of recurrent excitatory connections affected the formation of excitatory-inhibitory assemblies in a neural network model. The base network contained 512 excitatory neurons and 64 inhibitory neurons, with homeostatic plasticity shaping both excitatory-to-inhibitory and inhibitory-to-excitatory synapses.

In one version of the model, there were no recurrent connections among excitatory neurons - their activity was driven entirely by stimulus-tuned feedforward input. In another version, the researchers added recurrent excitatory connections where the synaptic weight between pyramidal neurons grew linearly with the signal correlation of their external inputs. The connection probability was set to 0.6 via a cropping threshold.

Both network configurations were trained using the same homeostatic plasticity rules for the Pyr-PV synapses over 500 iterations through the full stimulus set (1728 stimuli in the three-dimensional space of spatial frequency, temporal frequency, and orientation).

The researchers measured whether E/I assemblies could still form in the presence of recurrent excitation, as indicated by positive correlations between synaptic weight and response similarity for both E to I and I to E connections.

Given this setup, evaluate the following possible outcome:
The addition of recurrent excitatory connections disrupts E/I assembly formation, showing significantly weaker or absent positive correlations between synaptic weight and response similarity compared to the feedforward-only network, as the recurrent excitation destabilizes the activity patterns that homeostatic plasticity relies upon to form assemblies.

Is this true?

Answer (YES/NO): NO